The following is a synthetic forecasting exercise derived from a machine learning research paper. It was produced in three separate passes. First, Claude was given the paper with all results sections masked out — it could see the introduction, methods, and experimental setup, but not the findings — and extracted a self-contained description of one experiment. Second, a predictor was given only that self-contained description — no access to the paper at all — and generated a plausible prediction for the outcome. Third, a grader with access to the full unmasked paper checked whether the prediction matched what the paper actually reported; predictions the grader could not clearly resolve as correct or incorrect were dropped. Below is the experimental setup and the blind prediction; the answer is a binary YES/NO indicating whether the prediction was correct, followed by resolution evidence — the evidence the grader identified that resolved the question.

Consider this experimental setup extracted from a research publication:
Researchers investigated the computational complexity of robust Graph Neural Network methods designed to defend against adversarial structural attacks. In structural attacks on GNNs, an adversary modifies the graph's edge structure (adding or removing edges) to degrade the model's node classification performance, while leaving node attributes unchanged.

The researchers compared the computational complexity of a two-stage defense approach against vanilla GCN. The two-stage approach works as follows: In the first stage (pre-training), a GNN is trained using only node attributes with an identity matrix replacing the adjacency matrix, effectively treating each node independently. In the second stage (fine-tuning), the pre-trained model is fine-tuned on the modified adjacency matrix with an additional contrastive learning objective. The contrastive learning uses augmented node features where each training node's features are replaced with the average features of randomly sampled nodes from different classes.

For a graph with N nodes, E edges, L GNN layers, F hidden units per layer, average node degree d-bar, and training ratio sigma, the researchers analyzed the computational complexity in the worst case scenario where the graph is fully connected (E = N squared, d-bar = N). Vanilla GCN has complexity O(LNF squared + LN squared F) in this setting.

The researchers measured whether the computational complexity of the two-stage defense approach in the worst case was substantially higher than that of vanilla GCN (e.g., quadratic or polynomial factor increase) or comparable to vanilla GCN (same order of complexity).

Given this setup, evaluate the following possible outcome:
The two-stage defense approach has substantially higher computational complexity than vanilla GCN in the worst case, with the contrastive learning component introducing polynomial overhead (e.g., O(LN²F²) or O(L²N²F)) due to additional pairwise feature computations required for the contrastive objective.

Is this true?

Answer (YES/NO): NO